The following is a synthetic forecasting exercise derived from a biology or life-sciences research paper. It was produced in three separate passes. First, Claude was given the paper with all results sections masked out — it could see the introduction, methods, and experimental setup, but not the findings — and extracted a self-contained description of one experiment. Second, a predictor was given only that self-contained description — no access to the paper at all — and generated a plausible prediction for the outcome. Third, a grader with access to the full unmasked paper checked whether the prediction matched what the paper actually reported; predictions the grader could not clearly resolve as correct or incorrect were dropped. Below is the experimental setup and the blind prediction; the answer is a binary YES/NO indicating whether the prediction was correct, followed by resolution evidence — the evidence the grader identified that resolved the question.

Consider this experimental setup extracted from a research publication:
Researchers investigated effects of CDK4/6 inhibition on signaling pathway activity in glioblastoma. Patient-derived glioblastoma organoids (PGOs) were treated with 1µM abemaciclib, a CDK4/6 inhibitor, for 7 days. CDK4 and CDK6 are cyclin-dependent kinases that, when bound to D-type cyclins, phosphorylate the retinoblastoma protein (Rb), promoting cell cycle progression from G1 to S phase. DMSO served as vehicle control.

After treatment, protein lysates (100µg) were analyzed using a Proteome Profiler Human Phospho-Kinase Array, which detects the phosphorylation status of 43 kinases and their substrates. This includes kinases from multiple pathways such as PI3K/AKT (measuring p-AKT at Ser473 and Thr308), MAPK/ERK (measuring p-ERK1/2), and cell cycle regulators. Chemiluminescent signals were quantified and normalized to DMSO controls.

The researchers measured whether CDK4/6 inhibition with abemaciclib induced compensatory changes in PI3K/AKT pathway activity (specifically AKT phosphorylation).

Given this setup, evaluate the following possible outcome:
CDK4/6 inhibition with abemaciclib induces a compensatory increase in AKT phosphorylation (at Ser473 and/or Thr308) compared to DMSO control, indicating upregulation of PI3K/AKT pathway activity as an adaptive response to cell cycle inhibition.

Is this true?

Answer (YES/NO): NO